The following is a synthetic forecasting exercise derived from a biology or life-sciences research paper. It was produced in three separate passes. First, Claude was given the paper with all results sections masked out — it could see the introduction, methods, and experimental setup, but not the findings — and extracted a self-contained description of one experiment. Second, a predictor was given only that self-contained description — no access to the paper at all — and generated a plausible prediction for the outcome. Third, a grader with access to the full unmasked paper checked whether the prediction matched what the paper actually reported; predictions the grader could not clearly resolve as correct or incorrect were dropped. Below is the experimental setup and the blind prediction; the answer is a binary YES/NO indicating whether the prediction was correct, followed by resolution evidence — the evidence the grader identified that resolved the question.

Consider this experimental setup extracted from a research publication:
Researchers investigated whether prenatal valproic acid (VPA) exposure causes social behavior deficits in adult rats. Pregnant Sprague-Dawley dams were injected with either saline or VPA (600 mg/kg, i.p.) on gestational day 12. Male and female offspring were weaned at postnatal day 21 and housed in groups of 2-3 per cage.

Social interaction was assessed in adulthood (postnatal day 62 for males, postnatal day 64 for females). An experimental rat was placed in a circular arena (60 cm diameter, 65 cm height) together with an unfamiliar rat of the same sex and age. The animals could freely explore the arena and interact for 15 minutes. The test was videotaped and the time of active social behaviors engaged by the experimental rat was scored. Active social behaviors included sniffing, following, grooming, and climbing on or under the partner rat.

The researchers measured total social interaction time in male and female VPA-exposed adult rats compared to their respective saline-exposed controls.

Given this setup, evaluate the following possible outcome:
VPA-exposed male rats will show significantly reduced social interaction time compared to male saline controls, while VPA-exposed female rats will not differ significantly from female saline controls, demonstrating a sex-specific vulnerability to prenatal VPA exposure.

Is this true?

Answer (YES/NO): NO